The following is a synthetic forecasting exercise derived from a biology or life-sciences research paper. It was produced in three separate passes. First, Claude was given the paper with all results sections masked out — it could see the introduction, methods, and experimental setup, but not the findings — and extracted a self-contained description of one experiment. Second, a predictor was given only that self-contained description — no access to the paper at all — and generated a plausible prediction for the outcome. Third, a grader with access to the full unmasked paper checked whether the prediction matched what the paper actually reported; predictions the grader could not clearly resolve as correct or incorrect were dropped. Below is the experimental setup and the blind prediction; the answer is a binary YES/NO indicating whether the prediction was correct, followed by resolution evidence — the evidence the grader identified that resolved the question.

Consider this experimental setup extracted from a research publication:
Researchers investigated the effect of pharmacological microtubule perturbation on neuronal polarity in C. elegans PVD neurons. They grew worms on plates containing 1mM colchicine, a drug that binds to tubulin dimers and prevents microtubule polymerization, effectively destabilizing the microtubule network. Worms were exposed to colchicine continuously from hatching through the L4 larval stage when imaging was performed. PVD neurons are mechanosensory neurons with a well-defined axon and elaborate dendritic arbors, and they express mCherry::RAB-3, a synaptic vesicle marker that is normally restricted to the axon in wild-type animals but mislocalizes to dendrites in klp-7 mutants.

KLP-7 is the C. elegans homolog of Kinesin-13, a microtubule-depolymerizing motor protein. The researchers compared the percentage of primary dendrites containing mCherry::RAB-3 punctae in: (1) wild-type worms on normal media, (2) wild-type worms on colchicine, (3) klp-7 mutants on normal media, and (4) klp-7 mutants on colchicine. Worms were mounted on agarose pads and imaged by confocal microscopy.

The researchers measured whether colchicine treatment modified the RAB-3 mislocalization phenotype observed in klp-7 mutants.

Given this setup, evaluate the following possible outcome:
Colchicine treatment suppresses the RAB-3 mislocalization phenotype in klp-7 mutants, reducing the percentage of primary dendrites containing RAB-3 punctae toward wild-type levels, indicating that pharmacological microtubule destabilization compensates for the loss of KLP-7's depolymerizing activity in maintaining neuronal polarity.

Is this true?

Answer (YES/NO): YES